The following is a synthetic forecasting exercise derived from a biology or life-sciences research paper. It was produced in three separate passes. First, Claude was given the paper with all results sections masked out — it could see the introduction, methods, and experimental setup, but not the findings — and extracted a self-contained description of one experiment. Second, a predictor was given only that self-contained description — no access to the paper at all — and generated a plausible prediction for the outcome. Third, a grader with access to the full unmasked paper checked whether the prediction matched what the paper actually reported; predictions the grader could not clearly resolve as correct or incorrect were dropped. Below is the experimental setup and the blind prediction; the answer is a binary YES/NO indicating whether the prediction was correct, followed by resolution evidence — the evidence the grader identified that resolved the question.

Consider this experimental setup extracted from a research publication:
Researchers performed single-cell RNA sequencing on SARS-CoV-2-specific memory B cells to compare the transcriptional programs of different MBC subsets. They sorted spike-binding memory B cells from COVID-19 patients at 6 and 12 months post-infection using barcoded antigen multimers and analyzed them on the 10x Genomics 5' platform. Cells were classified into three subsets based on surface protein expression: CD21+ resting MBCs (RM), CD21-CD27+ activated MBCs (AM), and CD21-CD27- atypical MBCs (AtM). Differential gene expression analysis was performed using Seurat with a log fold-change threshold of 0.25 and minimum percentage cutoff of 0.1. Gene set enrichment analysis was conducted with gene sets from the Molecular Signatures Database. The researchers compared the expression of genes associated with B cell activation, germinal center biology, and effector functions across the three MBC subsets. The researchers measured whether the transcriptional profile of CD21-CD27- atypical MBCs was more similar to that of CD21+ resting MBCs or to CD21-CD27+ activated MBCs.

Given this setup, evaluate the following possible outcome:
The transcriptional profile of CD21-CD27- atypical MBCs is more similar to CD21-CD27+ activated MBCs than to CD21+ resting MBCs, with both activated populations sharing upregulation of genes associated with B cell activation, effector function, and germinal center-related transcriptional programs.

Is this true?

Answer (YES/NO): NO